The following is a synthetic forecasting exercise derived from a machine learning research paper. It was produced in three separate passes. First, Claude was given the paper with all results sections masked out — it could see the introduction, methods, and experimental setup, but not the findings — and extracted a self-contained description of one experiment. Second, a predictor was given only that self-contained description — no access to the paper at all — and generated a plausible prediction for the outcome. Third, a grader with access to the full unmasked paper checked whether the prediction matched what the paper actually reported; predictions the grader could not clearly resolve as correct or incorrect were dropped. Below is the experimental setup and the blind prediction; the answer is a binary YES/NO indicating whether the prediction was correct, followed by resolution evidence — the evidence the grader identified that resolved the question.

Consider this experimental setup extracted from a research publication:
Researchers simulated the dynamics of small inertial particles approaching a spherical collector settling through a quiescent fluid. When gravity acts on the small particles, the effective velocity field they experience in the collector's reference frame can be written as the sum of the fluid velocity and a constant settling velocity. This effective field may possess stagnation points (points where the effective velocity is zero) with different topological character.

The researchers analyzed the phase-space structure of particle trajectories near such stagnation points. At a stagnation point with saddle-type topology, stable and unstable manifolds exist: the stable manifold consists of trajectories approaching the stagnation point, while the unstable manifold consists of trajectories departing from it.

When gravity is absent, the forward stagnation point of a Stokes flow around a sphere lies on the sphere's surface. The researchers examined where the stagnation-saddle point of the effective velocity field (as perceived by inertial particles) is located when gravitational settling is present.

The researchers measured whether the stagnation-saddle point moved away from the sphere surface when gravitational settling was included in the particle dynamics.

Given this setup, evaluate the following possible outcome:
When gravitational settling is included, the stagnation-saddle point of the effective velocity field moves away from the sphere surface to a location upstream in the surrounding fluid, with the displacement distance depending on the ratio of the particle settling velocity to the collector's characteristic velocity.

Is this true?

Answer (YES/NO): YES